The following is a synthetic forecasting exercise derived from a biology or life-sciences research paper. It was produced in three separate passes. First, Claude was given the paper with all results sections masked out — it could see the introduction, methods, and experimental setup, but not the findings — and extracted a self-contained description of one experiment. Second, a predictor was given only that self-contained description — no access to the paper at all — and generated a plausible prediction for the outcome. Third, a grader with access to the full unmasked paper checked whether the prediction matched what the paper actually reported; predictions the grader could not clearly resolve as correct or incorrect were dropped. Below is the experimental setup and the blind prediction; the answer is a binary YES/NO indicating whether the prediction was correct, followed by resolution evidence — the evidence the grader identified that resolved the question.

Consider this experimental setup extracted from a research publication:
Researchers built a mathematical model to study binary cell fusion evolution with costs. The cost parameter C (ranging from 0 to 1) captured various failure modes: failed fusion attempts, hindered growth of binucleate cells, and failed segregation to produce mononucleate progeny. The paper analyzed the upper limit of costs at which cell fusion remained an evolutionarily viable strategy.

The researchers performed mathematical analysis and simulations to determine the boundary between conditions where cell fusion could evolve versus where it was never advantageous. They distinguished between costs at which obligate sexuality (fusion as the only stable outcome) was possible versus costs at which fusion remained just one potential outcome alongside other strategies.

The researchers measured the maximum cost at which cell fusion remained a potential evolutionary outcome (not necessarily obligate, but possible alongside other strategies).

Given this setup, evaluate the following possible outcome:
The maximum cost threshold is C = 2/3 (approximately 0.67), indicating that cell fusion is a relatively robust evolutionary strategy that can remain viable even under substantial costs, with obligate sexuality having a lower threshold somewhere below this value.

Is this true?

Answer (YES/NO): NO